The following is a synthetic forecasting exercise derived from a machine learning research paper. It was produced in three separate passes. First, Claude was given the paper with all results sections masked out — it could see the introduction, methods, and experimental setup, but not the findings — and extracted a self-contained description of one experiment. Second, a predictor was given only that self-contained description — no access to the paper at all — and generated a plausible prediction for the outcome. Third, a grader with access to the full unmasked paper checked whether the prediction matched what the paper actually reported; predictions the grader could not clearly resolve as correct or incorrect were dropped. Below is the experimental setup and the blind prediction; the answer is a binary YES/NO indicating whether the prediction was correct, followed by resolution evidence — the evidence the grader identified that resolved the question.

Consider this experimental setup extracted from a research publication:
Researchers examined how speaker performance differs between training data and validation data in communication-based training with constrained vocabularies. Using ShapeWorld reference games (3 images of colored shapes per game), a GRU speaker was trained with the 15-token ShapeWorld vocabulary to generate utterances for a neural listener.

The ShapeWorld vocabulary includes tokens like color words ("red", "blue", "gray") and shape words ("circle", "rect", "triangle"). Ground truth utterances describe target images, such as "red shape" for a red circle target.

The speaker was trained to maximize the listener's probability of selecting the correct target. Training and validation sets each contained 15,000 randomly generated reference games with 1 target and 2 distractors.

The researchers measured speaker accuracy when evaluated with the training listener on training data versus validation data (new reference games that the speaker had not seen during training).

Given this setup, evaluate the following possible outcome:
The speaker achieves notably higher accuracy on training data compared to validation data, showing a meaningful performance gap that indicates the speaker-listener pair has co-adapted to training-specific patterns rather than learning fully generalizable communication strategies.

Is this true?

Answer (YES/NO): NO